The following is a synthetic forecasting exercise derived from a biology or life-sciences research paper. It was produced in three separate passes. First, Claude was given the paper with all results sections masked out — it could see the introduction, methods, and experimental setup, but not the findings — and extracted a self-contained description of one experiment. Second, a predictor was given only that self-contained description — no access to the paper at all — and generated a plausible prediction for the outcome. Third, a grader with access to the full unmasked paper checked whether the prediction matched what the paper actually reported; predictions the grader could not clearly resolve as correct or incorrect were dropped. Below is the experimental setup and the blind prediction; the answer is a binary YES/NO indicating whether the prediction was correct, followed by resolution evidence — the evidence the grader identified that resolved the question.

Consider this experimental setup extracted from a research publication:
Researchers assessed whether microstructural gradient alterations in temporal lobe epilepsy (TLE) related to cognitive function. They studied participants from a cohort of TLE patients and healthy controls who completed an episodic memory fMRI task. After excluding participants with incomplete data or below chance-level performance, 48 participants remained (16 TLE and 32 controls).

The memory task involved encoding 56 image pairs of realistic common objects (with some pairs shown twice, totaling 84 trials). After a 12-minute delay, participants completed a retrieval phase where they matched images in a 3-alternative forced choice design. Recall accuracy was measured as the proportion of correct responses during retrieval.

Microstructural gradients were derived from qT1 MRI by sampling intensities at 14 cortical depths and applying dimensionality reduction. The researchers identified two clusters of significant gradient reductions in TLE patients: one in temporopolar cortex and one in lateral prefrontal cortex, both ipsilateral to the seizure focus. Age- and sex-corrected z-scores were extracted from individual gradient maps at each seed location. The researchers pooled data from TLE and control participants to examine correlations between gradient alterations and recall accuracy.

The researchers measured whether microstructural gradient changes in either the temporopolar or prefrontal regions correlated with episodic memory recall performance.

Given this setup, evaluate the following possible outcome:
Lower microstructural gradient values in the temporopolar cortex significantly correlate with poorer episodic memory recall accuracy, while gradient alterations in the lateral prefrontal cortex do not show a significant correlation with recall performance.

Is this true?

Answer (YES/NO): YES